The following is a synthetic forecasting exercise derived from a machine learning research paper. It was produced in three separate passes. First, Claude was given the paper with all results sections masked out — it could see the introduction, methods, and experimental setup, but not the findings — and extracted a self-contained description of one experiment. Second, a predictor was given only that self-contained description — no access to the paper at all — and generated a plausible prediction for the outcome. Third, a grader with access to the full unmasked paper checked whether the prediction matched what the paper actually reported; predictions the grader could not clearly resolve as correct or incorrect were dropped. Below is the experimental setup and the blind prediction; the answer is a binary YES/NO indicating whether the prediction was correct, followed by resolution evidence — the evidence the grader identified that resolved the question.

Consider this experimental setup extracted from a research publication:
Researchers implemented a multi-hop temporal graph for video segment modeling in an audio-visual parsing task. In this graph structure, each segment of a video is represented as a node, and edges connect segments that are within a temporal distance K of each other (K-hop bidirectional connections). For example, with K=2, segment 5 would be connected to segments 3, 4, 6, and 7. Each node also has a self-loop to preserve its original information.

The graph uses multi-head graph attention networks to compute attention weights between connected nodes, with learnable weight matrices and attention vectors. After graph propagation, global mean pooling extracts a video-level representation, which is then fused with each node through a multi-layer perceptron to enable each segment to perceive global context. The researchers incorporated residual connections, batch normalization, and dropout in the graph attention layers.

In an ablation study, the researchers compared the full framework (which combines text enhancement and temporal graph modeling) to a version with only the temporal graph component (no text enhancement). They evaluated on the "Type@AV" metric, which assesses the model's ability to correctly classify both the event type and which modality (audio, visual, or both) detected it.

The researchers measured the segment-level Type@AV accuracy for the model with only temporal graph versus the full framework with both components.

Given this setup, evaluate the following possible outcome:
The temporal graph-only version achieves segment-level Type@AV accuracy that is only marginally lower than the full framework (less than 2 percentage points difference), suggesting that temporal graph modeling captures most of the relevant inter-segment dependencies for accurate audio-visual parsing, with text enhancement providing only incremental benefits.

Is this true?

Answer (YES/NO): NO